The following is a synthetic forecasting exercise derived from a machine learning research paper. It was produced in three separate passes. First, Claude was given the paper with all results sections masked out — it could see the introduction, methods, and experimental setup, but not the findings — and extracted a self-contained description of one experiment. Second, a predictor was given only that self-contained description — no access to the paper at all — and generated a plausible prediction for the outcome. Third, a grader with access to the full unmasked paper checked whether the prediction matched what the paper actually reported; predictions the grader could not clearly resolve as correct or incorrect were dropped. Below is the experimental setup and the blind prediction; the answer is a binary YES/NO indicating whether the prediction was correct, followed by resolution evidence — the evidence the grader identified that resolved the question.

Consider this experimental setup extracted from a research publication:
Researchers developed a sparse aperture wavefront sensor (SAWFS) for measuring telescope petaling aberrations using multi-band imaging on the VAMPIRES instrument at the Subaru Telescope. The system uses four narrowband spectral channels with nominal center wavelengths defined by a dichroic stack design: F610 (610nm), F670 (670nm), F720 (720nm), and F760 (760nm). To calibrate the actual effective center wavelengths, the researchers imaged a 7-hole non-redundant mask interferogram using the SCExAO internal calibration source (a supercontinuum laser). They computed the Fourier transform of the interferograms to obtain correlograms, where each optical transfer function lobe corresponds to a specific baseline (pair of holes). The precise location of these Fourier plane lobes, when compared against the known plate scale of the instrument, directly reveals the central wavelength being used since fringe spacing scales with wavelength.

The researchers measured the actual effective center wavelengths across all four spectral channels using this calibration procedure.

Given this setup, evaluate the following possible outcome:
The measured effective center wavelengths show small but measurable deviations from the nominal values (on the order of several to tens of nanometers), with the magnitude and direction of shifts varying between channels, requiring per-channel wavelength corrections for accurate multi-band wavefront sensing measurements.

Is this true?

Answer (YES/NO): NO